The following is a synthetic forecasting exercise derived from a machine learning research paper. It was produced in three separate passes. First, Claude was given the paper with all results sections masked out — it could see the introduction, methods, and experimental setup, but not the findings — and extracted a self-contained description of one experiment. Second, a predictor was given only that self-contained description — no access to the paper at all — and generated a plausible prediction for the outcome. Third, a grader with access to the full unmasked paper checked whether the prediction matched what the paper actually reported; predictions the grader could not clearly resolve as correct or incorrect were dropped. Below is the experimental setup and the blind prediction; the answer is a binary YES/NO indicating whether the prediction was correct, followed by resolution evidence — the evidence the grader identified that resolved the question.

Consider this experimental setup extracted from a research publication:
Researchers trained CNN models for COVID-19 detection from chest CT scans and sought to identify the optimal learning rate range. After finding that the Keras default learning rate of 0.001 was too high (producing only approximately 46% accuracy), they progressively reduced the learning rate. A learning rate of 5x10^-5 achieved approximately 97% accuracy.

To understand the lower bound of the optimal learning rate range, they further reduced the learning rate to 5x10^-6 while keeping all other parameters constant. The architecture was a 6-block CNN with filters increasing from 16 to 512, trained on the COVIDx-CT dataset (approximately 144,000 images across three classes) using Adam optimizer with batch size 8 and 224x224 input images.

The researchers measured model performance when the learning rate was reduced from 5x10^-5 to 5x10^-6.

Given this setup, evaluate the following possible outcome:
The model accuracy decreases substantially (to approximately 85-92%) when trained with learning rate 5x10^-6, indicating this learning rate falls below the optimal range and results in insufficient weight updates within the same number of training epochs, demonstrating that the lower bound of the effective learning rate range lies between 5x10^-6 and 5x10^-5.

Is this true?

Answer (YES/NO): NO